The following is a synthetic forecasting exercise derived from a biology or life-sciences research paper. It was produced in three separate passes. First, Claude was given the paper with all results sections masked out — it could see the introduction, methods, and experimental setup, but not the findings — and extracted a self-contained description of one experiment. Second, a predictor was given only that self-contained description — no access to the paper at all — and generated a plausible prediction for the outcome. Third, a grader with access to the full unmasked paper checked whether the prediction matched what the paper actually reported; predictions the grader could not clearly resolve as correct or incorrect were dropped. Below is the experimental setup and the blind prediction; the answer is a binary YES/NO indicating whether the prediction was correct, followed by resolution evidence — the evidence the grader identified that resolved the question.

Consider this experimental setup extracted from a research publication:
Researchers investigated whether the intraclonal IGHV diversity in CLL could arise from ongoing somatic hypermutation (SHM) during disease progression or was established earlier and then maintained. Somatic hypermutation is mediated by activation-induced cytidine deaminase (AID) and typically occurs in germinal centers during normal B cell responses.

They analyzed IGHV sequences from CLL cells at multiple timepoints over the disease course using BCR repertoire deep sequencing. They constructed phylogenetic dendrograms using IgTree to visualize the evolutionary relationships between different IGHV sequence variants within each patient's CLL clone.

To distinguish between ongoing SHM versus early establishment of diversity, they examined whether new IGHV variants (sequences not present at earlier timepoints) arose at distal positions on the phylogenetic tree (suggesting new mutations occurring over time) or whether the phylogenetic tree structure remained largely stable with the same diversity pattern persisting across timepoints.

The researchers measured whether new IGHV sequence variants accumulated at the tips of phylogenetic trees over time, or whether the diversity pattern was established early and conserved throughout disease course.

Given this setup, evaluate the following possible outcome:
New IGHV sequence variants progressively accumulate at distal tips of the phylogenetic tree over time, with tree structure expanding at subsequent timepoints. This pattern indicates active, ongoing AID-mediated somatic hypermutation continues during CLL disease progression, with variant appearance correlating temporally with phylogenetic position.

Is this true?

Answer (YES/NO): NO